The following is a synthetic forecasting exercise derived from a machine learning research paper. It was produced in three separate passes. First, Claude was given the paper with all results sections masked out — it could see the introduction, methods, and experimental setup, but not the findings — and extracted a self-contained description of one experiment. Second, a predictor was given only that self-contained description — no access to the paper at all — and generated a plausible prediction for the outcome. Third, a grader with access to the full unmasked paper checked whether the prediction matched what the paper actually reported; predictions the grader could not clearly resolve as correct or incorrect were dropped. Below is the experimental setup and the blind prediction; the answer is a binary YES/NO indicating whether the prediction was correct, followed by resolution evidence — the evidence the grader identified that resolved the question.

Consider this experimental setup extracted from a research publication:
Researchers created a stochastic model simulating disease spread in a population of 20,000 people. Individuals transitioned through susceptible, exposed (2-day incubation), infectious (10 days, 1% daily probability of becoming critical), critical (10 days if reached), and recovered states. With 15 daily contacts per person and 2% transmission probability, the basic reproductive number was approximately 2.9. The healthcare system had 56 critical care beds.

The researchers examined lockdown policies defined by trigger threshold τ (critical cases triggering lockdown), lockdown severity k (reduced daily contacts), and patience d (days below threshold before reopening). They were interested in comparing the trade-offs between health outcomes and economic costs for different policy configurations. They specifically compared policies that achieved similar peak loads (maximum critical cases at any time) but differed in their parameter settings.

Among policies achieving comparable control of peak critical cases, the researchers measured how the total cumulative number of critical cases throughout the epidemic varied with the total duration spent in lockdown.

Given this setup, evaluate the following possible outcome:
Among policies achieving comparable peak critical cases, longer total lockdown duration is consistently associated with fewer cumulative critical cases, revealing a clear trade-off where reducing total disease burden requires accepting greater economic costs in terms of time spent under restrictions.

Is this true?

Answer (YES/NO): NO